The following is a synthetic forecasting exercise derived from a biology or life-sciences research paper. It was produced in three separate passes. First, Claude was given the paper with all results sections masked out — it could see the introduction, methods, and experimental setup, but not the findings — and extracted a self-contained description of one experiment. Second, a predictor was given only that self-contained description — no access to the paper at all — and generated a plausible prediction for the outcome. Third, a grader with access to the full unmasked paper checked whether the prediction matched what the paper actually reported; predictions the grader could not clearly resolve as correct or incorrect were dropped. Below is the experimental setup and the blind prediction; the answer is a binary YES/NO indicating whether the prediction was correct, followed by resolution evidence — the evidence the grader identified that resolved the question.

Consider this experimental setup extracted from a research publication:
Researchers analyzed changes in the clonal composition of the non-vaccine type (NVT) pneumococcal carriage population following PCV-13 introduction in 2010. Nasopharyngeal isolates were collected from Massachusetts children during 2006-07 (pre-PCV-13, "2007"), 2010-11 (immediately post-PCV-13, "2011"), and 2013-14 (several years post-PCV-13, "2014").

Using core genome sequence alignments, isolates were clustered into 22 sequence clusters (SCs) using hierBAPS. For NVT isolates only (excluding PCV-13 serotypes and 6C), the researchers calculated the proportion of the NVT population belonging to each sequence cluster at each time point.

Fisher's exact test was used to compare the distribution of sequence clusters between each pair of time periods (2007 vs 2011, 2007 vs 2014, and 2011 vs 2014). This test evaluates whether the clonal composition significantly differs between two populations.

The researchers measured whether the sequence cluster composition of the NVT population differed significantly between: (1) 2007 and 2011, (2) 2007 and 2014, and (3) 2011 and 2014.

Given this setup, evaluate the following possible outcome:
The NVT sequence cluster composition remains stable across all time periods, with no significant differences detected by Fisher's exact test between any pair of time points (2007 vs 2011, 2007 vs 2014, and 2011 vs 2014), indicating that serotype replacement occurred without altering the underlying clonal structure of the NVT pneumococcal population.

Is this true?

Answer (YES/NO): NO